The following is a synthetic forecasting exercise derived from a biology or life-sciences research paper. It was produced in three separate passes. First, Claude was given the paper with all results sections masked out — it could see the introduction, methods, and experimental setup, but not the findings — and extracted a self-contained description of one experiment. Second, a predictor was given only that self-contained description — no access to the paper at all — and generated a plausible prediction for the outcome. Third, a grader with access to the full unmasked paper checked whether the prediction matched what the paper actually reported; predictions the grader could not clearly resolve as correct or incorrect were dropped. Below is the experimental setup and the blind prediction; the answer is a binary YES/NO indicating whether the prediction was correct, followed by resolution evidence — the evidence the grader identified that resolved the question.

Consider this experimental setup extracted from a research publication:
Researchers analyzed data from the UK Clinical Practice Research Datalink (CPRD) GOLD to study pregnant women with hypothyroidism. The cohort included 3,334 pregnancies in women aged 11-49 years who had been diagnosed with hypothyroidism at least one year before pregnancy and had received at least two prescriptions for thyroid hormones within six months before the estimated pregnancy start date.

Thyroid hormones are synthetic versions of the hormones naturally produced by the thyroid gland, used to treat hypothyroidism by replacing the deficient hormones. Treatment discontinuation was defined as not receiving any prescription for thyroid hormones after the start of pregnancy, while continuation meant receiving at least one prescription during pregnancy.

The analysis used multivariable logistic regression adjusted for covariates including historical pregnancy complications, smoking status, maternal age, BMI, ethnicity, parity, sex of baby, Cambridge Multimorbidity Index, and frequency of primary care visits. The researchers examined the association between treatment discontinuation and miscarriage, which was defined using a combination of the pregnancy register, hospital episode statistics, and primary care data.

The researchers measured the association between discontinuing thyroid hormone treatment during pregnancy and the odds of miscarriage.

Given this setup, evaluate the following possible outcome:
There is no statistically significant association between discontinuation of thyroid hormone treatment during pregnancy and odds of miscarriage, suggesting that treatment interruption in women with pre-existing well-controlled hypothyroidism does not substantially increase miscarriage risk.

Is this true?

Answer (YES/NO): NO